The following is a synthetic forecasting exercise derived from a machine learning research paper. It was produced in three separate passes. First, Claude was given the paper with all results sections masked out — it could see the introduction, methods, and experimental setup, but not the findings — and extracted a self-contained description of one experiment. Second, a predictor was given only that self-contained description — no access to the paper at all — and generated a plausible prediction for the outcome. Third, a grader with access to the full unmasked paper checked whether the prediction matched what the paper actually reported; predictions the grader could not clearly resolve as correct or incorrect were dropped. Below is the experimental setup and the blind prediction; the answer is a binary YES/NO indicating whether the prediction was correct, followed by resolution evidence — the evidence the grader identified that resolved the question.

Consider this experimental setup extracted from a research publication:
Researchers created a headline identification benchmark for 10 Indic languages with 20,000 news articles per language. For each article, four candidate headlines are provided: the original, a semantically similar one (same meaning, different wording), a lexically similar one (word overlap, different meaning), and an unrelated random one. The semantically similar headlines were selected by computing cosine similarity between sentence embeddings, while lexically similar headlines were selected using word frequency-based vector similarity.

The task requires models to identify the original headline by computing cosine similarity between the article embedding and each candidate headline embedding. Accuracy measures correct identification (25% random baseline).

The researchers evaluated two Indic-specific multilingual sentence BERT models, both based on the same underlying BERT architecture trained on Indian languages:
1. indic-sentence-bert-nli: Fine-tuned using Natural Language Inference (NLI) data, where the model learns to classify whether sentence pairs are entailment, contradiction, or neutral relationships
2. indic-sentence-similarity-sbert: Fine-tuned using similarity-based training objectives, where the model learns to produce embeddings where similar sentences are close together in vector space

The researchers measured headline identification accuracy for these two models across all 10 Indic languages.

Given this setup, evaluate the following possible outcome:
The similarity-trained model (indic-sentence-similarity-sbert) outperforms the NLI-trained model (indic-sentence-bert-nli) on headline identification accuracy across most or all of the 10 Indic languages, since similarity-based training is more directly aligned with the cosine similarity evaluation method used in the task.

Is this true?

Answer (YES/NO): YES